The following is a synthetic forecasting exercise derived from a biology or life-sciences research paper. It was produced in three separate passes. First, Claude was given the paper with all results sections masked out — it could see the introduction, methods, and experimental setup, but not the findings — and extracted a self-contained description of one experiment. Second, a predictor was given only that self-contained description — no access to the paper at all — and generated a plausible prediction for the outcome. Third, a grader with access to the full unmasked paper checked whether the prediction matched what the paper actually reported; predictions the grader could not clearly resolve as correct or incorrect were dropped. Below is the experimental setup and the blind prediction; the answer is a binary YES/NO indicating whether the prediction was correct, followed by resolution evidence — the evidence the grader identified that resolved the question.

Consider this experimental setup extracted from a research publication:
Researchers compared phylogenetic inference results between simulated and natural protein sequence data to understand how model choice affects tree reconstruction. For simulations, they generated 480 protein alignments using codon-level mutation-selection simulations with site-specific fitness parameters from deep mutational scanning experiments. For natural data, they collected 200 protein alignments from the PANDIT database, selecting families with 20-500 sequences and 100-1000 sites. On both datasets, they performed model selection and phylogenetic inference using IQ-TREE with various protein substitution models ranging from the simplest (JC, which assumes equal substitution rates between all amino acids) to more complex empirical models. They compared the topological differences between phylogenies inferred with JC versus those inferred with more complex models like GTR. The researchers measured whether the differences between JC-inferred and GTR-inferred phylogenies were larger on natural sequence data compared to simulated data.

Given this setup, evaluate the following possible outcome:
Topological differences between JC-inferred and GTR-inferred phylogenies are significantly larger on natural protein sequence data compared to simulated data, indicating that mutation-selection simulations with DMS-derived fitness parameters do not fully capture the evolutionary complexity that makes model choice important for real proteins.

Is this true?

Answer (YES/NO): YES